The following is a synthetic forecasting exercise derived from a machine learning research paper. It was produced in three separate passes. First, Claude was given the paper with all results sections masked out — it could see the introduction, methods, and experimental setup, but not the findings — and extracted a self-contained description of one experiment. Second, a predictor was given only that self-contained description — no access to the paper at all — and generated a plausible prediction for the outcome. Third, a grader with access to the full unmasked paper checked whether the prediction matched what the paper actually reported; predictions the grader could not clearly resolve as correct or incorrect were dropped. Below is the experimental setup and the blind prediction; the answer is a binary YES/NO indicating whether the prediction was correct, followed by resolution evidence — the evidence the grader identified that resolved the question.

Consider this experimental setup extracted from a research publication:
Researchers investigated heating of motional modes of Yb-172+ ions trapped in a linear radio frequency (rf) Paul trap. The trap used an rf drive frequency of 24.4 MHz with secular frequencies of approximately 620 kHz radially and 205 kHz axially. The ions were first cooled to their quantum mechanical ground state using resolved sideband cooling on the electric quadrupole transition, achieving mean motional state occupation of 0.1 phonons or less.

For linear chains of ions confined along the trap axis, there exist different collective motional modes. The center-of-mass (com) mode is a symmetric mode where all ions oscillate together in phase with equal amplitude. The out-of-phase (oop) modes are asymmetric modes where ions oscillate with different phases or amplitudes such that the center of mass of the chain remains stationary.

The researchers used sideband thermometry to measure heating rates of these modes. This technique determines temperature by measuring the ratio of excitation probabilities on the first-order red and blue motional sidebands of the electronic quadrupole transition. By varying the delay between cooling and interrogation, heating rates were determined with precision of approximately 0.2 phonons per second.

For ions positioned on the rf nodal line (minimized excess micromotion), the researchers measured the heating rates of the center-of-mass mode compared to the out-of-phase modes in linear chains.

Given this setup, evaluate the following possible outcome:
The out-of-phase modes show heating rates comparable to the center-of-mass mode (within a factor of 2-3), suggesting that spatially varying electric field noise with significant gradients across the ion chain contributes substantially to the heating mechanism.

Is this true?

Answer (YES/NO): NO